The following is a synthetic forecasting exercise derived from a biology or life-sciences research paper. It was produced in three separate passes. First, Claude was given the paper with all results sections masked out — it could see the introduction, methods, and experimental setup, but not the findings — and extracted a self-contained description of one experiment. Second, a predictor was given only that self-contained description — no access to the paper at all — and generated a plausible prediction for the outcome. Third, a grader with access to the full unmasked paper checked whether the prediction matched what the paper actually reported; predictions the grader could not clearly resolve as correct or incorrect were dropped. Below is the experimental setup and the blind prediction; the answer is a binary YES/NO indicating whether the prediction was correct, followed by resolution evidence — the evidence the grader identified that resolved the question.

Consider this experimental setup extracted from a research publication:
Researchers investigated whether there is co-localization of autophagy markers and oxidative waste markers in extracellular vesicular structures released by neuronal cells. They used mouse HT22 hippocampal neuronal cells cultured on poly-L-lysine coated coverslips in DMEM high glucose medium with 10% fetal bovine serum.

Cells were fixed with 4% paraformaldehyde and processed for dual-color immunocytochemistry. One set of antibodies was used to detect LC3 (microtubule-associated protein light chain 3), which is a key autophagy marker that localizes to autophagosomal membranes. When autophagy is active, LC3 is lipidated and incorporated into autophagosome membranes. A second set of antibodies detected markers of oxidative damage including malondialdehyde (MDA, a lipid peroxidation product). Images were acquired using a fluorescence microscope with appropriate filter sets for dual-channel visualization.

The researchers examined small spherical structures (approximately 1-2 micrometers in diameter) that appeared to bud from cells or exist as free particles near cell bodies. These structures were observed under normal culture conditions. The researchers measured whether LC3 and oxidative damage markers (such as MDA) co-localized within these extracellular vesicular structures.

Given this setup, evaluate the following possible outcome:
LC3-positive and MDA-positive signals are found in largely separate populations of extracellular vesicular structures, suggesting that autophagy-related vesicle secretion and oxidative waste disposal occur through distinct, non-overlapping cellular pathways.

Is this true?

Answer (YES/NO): NO